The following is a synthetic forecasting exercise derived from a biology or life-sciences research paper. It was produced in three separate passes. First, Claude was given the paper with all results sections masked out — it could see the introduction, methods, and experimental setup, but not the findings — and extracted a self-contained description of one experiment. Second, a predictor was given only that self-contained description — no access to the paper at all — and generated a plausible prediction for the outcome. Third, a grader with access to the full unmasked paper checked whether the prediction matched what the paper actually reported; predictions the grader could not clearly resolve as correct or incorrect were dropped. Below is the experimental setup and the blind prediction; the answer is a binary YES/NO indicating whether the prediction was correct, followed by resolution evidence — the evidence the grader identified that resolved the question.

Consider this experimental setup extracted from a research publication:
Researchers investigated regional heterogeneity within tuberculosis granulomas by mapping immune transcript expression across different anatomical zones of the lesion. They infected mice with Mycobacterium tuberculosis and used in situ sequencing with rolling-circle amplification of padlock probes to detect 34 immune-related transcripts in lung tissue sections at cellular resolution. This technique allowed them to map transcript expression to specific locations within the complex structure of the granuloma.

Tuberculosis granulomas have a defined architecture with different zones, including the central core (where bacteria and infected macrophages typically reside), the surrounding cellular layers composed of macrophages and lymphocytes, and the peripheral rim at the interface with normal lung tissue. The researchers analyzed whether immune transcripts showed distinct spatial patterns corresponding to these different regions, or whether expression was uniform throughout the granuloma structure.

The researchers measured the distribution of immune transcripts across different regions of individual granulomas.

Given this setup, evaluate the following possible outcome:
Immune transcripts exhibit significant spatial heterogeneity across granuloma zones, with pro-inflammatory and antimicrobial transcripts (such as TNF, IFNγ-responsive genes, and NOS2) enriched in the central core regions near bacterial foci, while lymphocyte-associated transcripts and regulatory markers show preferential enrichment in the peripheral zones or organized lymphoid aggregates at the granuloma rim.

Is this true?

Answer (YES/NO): NO